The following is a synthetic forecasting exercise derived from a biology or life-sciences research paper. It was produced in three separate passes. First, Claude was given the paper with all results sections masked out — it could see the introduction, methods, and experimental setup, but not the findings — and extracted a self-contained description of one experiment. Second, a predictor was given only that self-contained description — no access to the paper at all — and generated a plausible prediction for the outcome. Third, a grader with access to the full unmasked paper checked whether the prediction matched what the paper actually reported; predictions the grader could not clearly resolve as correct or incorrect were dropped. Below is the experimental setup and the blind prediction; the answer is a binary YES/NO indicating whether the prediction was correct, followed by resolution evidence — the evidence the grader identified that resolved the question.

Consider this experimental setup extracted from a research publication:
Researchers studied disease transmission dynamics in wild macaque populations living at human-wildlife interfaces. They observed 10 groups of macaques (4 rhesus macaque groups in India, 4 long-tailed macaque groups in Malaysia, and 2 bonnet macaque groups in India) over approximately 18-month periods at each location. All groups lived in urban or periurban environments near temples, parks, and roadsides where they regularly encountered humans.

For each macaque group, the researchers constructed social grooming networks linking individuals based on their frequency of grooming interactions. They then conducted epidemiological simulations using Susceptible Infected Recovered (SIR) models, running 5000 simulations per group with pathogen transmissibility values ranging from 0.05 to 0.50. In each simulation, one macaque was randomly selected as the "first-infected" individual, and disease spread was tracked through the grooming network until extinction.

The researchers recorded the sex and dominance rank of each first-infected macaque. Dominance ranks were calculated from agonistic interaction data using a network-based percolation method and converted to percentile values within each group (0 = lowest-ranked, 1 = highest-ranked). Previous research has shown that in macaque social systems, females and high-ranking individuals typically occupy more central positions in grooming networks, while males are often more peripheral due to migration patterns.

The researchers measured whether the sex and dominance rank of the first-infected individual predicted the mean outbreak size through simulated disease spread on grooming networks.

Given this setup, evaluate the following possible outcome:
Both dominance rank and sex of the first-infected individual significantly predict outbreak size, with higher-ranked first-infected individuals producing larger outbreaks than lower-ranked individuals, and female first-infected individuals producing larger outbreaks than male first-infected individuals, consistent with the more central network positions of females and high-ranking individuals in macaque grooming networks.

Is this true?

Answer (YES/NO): YES